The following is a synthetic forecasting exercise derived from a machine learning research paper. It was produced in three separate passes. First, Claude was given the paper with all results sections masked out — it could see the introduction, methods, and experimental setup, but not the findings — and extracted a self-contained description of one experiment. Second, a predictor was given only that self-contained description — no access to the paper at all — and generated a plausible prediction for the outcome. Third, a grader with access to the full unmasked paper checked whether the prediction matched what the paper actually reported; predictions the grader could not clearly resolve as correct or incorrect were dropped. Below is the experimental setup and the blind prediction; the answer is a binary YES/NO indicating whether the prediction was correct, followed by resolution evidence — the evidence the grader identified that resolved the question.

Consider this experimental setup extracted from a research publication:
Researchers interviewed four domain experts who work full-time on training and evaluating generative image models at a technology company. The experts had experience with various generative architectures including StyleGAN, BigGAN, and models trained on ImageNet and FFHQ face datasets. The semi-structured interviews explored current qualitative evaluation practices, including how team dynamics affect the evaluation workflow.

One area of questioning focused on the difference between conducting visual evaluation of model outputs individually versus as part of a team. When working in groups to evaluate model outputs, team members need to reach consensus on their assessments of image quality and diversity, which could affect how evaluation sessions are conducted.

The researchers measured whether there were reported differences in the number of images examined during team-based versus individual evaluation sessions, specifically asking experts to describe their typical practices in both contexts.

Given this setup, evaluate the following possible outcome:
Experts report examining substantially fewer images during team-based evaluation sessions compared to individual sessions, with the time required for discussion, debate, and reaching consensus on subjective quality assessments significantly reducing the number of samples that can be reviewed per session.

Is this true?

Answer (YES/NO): YES